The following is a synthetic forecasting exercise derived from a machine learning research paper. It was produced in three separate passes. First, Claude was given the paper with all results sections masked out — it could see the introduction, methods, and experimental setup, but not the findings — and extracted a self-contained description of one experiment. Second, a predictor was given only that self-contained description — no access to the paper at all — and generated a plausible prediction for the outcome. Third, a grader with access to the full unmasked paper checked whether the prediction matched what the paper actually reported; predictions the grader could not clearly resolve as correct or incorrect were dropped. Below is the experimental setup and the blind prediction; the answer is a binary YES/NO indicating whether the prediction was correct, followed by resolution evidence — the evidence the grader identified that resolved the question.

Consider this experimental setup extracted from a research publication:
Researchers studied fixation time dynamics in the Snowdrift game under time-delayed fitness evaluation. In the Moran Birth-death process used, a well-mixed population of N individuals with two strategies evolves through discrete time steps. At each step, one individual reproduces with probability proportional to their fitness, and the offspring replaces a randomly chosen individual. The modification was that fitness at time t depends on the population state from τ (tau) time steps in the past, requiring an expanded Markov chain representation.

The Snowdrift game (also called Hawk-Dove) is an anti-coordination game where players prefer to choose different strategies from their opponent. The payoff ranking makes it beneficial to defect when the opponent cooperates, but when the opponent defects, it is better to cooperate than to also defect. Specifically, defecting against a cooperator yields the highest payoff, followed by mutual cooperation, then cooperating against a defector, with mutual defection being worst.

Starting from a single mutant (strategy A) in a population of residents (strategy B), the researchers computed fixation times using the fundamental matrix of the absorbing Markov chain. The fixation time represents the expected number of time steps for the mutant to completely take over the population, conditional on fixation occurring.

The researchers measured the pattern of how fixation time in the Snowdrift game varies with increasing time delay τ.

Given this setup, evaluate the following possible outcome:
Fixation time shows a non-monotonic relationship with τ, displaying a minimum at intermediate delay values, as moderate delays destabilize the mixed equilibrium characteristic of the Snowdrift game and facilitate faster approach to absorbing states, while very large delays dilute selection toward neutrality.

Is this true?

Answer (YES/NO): YES